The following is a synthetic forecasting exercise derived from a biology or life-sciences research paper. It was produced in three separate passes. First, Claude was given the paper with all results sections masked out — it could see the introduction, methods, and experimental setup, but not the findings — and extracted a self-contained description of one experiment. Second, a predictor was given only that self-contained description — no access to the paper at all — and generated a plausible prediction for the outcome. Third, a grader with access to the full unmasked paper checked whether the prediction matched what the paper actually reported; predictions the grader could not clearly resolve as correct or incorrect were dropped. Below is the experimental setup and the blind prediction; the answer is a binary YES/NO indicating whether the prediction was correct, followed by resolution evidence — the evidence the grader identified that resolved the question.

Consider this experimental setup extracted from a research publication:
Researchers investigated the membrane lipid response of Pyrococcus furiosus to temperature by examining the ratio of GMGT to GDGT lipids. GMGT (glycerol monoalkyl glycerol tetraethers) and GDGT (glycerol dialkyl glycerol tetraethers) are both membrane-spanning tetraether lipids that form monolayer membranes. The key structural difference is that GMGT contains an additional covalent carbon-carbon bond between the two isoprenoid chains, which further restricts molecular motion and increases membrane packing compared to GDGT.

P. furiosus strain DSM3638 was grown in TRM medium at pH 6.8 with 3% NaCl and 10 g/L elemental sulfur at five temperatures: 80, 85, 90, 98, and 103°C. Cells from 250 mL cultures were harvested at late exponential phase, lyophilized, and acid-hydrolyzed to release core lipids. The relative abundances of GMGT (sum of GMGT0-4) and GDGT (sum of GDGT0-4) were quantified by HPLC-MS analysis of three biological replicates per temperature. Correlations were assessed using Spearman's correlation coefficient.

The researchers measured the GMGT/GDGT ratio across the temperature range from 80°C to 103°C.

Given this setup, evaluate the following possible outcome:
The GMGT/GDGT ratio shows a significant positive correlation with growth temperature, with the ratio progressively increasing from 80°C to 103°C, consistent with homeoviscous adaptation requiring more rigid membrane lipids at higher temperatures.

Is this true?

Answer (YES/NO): NO